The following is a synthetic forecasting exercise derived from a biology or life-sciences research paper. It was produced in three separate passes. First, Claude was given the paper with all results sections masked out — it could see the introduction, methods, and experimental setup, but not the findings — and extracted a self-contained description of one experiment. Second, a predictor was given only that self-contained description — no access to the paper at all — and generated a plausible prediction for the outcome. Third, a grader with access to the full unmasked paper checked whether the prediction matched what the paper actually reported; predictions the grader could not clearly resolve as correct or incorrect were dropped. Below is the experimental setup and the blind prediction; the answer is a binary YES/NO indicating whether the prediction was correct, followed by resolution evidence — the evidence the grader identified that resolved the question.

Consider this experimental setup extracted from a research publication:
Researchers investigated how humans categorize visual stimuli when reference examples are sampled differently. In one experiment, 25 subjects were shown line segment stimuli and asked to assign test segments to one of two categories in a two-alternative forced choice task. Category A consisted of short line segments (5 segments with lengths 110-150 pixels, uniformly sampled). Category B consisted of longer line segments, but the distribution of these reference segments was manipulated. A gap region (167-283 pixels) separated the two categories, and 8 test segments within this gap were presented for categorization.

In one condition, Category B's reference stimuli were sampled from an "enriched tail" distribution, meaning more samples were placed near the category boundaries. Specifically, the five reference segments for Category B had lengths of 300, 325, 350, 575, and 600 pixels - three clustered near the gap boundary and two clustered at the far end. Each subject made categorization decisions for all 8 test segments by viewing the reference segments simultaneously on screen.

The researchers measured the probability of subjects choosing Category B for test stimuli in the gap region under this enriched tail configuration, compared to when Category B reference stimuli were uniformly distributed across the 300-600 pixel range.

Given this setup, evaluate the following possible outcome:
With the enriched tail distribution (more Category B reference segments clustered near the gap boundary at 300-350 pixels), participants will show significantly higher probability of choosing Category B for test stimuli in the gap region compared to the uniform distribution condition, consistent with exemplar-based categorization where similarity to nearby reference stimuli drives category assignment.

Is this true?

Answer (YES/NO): NO